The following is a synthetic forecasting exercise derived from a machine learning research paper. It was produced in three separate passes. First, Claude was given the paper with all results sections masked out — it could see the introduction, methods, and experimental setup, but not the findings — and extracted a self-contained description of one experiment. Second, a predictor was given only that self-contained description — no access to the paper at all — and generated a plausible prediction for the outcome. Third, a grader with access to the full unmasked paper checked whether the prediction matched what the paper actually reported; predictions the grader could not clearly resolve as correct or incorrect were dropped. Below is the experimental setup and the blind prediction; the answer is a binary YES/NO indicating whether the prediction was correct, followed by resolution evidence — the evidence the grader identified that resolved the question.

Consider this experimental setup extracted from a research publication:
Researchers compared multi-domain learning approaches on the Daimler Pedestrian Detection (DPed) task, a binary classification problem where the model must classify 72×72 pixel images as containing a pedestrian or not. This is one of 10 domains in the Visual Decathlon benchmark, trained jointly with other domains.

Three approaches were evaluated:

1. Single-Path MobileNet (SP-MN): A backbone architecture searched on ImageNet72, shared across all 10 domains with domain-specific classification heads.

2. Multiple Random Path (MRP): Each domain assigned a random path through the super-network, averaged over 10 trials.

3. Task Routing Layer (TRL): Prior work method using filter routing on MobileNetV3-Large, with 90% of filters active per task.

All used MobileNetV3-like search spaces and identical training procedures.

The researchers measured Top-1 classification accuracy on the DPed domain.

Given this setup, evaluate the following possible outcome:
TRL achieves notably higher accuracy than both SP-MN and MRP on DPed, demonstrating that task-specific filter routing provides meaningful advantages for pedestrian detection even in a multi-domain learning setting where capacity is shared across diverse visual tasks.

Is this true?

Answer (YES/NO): NO